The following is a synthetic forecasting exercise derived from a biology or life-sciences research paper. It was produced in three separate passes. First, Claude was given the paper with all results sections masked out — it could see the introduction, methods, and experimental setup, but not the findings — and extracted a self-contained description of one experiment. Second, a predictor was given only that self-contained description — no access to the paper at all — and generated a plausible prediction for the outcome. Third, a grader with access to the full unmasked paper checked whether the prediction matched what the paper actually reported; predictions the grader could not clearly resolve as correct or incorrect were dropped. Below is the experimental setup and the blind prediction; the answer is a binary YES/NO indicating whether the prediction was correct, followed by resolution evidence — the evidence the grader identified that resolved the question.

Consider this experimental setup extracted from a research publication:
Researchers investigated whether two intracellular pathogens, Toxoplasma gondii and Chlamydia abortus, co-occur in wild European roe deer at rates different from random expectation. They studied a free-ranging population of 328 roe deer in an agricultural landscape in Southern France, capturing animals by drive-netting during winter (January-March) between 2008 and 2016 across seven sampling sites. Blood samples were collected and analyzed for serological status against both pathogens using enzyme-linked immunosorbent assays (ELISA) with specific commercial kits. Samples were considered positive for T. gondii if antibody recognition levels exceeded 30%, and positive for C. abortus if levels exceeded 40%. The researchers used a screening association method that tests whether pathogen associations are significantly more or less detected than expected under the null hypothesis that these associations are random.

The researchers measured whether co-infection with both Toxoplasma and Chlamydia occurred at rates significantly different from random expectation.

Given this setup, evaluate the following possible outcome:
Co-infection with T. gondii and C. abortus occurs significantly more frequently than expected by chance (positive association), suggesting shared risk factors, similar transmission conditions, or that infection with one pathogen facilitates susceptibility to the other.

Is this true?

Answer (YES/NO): NO